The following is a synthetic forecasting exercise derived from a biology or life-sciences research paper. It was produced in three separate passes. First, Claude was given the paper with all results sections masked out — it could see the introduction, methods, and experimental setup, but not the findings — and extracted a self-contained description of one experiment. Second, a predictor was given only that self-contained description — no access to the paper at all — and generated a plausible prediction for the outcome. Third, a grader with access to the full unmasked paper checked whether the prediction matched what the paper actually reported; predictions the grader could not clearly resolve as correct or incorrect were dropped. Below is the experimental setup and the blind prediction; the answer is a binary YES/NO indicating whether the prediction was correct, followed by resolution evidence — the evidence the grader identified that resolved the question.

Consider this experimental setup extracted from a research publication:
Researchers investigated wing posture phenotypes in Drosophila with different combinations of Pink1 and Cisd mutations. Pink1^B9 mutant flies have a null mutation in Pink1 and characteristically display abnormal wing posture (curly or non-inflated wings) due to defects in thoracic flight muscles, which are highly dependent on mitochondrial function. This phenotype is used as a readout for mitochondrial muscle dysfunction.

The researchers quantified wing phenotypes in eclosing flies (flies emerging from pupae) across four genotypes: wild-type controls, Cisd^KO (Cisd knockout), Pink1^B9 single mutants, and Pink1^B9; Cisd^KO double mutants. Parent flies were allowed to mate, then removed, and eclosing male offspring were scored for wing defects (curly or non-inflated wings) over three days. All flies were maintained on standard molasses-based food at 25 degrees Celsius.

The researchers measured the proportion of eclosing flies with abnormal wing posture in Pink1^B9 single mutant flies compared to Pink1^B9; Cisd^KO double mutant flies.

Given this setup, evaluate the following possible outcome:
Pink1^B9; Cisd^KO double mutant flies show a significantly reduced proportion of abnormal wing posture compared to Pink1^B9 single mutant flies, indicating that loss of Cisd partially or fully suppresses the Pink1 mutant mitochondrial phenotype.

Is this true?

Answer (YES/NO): YES